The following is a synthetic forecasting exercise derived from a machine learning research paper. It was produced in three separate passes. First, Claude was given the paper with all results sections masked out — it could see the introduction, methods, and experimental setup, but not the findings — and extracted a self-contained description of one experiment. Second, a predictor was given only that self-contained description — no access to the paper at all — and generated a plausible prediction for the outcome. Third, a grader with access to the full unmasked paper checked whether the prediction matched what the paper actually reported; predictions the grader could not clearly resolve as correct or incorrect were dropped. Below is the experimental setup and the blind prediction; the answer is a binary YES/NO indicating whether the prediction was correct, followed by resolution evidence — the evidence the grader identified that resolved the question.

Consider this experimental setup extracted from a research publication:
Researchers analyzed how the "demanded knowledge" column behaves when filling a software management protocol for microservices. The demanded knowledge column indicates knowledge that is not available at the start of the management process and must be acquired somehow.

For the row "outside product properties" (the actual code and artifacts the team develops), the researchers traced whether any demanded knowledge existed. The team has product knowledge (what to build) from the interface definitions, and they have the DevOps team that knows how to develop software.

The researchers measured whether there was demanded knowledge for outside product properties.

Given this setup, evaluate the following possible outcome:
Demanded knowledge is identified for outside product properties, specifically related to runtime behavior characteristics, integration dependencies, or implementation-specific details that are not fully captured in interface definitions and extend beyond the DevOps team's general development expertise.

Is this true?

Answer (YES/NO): NO